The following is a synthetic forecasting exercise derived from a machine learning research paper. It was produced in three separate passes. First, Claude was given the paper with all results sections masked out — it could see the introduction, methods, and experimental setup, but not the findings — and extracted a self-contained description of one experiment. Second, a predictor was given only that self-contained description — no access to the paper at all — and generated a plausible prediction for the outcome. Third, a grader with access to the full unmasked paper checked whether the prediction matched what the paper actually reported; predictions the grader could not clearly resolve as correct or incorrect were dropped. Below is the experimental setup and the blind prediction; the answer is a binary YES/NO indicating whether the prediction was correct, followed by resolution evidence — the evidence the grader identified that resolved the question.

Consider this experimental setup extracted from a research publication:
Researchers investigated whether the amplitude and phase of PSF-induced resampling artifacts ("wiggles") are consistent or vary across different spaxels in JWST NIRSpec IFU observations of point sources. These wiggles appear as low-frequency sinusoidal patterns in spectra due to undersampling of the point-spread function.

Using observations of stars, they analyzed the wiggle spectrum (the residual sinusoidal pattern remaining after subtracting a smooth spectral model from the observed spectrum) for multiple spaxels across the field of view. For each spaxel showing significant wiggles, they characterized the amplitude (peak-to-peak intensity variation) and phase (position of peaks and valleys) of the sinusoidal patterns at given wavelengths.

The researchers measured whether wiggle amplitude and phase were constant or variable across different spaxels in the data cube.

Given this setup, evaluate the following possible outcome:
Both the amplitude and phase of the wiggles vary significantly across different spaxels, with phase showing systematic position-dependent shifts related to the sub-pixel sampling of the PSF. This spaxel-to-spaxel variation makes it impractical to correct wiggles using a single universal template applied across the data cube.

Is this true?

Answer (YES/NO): NO